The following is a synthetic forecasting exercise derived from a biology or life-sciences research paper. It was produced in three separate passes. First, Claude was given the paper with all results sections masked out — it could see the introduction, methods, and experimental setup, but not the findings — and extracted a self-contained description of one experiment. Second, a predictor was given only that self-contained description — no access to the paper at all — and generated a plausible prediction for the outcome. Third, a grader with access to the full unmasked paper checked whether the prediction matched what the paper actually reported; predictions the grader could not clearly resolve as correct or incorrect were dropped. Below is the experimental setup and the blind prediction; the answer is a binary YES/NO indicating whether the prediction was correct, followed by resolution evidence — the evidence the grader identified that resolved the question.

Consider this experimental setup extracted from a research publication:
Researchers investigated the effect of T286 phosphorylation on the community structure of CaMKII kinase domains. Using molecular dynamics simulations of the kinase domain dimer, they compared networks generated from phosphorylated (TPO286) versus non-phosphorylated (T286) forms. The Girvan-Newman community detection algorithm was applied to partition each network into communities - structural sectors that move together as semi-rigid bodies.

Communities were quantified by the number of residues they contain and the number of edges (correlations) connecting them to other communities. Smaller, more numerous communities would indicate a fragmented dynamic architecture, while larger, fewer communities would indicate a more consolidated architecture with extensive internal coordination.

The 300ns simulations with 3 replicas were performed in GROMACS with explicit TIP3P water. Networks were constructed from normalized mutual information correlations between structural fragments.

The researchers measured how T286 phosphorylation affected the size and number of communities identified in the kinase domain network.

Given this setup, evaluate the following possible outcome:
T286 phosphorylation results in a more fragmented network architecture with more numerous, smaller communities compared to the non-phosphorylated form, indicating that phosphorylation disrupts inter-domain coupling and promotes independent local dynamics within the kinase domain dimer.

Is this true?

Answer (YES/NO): NO